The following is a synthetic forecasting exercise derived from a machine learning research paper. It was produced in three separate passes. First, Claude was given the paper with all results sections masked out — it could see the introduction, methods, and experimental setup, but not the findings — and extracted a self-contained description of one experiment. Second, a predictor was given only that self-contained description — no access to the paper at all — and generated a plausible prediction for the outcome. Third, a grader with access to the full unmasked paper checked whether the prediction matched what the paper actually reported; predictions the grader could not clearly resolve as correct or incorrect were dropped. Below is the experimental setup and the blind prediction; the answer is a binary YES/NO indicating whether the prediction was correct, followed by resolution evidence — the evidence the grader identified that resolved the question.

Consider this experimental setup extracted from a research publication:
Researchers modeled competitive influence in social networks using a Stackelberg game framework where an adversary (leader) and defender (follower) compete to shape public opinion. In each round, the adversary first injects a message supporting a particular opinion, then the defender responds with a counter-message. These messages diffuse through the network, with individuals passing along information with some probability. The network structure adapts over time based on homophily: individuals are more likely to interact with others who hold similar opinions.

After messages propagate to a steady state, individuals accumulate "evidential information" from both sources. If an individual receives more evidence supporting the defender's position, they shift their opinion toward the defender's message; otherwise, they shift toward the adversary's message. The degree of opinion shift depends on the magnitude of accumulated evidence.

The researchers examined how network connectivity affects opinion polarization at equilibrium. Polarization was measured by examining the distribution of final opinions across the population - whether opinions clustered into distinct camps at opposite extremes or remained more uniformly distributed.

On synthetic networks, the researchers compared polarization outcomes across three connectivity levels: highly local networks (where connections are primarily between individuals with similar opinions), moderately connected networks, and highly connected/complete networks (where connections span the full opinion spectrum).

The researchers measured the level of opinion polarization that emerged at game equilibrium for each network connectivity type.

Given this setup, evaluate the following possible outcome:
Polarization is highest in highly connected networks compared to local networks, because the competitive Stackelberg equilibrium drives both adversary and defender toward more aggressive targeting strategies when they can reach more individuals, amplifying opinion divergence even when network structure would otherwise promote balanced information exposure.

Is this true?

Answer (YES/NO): NO